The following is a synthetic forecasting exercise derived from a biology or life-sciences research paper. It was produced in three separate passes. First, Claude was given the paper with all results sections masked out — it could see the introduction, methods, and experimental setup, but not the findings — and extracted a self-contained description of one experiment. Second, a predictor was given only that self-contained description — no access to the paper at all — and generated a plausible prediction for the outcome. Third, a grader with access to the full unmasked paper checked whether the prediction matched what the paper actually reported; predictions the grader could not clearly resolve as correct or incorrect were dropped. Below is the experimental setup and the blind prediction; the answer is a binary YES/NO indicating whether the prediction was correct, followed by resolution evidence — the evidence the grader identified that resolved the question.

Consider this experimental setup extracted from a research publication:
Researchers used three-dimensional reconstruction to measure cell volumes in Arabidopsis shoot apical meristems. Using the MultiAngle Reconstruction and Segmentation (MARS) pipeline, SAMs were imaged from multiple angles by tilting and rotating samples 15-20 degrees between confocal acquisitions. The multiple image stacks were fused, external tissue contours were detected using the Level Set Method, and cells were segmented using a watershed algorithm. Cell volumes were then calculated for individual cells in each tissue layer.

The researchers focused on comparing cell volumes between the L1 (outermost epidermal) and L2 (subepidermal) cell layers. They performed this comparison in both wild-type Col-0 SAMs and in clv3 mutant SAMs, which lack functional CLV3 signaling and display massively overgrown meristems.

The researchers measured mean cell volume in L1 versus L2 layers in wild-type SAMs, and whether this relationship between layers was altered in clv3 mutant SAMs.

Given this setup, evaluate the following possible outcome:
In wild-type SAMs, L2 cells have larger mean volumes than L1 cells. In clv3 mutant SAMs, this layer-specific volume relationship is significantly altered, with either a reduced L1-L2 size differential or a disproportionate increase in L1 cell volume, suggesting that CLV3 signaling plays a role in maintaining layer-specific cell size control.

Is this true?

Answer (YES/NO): NO